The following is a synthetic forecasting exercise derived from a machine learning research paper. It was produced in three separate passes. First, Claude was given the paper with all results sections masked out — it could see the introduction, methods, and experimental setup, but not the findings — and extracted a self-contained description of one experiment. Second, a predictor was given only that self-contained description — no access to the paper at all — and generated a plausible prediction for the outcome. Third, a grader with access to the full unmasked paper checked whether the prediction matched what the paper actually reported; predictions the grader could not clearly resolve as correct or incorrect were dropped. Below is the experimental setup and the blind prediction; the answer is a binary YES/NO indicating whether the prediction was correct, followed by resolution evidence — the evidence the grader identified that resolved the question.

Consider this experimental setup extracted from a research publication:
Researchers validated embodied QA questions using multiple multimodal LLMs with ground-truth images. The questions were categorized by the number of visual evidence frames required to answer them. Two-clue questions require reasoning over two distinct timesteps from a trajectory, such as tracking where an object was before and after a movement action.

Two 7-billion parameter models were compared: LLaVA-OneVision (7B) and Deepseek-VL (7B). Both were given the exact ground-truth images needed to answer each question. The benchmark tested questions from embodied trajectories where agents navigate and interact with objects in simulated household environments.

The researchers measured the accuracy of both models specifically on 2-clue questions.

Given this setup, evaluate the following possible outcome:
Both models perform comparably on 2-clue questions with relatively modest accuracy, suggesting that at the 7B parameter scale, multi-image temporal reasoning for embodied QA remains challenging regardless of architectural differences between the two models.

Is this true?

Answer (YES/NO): NO